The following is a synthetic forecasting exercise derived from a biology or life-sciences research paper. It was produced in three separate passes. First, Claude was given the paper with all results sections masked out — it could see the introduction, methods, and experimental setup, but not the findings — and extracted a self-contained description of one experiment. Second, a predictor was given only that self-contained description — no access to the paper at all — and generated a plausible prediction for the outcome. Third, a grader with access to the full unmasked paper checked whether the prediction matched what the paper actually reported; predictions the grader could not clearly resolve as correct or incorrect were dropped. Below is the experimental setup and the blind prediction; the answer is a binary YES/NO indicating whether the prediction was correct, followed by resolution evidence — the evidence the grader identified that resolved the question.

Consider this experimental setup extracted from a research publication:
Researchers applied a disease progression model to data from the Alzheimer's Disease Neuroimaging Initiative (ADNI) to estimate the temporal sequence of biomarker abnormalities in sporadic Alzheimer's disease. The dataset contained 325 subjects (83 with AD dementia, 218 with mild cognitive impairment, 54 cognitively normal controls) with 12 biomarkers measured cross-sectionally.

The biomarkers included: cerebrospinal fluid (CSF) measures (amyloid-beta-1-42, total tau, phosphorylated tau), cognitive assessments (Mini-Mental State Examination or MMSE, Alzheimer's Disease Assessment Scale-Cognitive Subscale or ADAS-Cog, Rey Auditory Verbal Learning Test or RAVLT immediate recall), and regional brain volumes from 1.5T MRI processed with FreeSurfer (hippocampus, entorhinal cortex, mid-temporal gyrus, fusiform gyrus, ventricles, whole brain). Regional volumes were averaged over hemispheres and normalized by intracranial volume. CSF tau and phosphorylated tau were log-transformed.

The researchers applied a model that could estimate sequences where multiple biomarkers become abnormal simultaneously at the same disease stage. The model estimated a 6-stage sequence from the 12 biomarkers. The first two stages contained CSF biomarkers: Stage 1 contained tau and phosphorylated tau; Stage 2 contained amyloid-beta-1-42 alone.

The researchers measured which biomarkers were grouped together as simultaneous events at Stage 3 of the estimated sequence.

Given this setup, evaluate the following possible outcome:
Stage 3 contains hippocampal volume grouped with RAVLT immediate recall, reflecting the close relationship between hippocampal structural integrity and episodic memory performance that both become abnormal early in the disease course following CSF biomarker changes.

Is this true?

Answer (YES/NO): YES